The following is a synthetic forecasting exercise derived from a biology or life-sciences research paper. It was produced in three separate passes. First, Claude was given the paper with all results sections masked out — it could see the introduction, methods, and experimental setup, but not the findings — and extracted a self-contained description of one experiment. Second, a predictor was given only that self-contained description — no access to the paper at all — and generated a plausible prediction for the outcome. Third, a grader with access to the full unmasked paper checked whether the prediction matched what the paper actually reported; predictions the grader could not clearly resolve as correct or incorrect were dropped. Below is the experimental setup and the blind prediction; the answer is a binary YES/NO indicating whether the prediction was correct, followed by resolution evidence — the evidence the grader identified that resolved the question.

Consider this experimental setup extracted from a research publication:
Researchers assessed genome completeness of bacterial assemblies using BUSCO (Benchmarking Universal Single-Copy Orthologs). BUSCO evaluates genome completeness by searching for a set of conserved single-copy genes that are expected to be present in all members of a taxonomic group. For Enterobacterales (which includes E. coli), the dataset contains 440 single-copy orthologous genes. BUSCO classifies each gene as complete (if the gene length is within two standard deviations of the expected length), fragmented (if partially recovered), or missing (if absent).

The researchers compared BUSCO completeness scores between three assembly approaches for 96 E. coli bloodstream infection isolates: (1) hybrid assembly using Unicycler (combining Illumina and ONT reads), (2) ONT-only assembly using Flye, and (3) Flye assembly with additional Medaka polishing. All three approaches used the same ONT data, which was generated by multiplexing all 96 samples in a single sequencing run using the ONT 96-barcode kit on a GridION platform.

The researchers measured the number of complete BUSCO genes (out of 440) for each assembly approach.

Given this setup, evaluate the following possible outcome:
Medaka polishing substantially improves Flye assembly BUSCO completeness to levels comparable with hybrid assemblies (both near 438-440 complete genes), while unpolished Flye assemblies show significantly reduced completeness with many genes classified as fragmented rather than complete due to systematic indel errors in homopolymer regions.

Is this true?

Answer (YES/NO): NO